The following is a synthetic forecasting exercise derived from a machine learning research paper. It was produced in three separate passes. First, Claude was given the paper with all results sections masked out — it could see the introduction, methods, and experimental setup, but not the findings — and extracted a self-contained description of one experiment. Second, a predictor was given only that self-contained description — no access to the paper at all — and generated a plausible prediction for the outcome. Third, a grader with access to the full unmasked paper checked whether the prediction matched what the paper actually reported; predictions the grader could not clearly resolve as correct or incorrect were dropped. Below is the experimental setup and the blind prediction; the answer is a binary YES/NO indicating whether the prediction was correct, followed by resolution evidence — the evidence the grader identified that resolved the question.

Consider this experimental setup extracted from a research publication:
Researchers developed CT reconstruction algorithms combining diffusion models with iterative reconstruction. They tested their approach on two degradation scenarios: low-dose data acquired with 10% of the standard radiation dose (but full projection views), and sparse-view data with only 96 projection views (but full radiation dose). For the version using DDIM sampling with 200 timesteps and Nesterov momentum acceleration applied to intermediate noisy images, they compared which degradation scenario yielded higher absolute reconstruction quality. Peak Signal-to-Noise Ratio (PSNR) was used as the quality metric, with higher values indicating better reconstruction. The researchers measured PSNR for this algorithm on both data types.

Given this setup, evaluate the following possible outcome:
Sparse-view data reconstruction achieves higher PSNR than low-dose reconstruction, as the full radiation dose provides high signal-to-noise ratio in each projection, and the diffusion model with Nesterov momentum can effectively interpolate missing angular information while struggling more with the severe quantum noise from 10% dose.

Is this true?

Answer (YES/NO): NO